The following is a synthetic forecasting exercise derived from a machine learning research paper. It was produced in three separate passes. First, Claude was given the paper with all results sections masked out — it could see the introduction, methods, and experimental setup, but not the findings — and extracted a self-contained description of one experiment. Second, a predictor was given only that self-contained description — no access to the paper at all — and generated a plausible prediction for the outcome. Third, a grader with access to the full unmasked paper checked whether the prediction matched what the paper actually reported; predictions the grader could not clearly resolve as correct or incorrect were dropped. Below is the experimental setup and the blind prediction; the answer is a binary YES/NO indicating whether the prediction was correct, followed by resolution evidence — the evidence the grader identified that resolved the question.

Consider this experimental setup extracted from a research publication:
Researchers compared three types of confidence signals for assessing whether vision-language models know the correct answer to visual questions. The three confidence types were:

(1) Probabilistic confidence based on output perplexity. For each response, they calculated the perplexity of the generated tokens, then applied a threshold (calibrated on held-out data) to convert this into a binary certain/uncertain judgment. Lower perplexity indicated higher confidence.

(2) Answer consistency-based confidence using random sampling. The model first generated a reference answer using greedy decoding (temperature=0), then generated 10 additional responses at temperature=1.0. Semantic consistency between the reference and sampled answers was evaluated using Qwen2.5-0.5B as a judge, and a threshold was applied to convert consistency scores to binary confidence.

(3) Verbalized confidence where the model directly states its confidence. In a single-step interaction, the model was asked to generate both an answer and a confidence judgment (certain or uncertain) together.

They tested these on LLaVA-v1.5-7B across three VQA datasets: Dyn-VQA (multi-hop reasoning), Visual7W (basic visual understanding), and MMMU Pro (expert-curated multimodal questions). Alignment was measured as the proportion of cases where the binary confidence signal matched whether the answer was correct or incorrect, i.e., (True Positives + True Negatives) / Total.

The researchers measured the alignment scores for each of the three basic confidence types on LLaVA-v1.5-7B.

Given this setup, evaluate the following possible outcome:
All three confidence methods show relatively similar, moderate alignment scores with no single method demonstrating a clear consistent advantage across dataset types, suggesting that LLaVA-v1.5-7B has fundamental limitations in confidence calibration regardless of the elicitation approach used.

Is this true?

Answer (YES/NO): NO